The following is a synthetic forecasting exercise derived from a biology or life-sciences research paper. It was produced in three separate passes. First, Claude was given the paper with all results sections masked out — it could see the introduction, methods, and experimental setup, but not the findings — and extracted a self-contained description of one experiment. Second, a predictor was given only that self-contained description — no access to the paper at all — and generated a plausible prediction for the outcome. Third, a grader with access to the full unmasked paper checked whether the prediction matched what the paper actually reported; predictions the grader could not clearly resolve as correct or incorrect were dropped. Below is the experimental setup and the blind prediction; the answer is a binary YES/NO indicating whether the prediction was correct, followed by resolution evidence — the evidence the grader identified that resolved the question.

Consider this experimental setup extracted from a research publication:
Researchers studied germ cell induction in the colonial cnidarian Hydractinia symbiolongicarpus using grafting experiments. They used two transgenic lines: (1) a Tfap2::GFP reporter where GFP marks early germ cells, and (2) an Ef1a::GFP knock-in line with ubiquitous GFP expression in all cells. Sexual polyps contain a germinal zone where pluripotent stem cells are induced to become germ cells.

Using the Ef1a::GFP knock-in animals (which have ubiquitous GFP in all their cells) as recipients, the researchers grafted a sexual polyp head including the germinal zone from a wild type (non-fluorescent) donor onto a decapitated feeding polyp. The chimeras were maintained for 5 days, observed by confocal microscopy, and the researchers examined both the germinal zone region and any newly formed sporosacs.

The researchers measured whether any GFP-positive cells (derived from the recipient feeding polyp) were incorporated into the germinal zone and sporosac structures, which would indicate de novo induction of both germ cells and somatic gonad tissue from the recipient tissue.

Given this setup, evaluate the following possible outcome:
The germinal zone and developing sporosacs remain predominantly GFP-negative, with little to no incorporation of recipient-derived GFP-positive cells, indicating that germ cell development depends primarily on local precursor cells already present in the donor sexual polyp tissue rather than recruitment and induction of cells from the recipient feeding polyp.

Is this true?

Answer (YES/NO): NO